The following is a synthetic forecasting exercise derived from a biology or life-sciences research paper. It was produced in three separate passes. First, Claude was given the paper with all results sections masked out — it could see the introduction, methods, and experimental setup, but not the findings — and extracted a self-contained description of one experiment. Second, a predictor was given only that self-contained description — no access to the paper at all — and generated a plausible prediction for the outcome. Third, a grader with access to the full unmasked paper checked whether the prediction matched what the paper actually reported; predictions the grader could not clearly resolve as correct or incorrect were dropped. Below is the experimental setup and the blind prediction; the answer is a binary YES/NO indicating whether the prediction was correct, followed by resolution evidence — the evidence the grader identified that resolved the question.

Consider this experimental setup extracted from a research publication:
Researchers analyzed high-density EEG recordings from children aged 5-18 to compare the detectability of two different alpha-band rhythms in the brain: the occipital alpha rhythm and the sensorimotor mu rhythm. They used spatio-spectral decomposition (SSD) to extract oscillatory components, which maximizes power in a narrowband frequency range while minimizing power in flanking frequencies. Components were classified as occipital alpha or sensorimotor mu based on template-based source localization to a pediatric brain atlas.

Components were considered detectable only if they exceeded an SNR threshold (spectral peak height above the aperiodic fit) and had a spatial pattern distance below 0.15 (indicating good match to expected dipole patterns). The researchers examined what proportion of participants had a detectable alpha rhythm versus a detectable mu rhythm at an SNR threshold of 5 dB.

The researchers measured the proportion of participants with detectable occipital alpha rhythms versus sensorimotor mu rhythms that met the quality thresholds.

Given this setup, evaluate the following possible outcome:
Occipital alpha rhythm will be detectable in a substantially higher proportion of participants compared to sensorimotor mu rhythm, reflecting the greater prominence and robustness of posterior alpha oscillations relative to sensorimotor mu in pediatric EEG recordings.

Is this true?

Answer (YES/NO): YES